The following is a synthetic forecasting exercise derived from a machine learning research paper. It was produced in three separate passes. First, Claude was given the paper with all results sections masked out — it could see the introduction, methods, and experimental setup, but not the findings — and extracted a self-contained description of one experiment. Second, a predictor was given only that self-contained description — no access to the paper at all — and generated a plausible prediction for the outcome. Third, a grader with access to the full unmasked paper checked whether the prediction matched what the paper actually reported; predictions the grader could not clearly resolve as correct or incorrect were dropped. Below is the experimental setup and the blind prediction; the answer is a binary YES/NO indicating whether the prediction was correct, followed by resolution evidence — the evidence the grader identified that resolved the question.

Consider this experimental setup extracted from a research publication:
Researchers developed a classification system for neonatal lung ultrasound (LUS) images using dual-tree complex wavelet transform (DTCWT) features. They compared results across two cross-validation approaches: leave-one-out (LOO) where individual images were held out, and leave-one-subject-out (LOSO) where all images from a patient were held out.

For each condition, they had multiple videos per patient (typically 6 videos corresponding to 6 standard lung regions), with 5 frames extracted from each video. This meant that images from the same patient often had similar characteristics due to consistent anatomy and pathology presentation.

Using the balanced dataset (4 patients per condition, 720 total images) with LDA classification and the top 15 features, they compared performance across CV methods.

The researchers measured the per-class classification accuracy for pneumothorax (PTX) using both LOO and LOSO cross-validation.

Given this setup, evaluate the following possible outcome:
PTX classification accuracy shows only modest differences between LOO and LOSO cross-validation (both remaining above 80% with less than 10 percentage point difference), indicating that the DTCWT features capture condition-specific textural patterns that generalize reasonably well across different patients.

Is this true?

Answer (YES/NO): NO